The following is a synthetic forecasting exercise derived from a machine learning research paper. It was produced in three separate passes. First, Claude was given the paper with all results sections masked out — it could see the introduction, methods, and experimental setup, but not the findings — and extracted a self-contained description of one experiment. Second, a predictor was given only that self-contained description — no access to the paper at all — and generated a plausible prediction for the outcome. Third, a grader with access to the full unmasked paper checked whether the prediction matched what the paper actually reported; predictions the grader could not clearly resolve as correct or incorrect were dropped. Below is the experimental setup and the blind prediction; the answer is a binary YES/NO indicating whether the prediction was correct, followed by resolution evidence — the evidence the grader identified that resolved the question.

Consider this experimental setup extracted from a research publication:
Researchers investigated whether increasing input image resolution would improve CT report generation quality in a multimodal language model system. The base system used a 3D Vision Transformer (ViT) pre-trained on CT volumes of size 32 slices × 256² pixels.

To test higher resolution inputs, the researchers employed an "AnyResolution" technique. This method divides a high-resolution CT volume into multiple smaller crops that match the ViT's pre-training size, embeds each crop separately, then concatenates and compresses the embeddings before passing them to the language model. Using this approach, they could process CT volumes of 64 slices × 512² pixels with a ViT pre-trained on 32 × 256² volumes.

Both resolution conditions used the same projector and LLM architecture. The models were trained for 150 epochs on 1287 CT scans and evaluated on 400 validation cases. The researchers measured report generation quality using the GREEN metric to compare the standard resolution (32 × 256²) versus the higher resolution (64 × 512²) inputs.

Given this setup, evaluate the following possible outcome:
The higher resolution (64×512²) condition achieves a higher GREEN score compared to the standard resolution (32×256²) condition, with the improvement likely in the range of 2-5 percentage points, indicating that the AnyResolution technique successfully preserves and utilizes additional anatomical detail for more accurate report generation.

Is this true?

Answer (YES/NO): NO